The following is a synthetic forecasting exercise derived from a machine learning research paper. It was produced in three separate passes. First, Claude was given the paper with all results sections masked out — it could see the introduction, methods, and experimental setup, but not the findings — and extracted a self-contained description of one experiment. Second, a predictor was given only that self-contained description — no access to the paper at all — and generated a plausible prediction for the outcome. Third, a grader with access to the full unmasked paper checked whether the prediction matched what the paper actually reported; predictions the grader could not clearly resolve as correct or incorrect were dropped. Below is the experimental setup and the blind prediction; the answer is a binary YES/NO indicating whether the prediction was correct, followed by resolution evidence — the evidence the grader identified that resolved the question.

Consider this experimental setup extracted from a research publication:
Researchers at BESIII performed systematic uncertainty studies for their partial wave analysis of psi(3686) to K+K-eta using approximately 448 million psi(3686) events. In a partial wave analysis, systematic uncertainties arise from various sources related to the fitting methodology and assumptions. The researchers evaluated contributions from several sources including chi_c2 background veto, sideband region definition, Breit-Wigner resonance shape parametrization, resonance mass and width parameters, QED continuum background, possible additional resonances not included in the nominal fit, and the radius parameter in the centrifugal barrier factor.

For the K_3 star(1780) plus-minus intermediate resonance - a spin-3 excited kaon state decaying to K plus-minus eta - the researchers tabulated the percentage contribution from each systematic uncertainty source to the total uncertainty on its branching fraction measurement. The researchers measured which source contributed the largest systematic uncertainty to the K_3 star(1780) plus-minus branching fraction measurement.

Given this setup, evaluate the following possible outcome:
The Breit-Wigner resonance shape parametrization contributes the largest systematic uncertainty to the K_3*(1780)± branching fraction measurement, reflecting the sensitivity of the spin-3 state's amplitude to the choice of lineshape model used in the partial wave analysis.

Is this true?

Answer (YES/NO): NO